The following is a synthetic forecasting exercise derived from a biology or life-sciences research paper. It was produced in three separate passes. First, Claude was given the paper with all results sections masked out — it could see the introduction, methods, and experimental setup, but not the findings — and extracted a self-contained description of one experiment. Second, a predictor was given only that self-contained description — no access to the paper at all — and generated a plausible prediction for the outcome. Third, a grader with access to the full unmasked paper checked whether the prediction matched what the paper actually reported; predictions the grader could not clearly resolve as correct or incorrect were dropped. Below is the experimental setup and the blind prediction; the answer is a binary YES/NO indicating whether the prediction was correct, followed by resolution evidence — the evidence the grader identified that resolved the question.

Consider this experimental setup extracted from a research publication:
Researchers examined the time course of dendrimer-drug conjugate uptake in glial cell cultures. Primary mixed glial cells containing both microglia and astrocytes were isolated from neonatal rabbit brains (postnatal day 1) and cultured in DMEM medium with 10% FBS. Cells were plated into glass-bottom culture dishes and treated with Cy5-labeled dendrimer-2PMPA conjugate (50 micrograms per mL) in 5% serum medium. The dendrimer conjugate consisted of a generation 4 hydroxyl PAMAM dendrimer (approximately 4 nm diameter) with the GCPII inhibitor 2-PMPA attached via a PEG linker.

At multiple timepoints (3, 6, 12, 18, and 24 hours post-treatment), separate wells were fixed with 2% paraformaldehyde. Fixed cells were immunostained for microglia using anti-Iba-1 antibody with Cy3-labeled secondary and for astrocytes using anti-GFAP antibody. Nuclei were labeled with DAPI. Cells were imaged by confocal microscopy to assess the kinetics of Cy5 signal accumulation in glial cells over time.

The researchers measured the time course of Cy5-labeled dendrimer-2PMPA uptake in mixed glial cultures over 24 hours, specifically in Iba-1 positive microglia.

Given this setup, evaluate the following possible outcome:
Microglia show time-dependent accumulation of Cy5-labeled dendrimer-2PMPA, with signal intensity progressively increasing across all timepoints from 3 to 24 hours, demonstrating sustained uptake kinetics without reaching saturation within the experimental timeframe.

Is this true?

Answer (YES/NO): NO